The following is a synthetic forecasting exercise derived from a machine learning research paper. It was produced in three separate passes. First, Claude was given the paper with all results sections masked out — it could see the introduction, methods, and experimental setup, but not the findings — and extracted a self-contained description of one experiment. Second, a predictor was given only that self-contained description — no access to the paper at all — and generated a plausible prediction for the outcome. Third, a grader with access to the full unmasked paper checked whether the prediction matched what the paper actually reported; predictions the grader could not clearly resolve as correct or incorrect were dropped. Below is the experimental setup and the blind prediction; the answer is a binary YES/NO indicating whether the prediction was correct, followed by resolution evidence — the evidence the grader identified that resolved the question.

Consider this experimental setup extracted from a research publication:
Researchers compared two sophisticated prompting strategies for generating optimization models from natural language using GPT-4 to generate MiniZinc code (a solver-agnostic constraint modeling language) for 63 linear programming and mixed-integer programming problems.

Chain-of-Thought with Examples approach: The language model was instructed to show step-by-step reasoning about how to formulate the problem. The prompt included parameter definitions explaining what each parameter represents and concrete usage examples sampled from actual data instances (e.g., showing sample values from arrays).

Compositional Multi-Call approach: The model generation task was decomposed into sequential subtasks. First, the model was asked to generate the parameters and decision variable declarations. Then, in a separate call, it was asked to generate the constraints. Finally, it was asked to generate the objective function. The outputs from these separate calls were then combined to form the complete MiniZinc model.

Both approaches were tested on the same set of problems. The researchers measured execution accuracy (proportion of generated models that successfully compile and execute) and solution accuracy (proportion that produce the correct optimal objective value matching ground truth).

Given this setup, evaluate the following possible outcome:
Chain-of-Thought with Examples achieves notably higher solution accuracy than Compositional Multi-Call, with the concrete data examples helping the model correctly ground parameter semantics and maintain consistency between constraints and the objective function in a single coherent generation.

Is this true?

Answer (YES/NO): NO